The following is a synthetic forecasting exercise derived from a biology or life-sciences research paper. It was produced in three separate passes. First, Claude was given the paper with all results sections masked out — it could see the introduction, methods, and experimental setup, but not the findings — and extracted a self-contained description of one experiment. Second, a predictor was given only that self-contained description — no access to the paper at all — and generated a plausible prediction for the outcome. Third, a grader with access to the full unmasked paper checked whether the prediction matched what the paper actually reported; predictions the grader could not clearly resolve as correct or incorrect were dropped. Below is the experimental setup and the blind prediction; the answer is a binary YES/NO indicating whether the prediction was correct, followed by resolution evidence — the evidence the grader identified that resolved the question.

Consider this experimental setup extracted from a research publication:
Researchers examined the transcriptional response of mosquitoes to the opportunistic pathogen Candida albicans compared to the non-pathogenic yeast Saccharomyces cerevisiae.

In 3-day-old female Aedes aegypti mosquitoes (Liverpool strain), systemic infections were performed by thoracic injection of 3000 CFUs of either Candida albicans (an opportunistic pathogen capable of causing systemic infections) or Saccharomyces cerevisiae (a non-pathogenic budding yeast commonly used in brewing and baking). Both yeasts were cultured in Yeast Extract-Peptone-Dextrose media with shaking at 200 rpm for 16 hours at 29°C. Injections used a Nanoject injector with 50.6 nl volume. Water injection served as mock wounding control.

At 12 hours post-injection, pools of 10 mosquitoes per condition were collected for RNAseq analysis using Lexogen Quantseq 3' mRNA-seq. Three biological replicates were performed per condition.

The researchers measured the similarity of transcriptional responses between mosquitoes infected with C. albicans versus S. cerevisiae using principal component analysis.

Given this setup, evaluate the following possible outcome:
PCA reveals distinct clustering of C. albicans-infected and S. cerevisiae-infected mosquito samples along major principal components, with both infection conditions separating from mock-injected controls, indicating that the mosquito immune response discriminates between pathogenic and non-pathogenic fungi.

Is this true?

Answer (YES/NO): NO